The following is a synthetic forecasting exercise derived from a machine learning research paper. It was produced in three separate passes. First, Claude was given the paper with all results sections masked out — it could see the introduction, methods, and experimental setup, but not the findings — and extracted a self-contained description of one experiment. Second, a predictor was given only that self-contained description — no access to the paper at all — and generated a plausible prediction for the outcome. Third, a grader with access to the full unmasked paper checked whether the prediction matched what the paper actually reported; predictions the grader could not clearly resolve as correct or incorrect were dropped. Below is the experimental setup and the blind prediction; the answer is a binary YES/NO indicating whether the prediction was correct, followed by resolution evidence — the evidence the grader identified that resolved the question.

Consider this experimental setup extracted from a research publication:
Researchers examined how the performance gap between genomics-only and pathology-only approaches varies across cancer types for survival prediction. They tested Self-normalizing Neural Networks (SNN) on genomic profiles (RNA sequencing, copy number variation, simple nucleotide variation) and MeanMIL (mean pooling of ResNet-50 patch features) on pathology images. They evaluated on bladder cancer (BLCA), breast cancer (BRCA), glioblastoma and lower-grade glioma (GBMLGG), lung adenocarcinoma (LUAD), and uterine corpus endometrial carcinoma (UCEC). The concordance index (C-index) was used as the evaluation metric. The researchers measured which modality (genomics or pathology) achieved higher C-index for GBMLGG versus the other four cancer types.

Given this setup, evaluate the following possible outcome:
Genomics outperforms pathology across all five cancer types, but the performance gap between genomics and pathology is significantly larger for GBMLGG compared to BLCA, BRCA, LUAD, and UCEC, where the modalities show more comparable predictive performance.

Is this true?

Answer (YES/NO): NO